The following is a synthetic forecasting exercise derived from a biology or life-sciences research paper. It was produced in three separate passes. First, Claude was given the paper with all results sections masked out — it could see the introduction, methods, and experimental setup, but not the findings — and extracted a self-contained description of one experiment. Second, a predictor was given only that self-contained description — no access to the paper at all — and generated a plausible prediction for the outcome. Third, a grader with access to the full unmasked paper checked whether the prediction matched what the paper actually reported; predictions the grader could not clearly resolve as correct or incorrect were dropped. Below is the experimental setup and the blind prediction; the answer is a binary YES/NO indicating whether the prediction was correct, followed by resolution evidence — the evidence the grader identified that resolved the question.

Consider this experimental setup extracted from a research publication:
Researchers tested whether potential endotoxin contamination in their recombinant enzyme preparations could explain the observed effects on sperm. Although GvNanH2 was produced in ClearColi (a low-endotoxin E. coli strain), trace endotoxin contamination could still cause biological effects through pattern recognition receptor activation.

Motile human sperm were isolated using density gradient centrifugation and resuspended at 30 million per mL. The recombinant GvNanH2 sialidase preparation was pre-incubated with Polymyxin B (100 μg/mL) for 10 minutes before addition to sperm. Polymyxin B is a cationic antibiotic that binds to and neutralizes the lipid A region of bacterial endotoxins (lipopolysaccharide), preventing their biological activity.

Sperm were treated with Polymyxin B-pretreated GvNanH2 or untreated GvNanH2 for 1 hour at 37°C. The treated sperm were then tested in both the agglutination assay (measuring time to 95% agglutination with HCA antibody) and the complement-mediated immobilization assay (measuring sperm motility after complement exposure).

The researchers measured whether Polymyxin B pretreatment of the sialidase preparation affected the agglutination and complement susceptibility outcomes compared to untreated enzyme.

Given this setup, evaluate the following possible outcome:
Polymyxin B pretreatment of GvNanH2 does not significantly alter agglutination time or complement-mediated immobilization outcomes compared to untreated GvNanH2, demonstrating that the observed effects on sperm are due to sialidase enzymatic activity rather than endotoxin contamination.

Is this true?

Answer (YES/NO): NO